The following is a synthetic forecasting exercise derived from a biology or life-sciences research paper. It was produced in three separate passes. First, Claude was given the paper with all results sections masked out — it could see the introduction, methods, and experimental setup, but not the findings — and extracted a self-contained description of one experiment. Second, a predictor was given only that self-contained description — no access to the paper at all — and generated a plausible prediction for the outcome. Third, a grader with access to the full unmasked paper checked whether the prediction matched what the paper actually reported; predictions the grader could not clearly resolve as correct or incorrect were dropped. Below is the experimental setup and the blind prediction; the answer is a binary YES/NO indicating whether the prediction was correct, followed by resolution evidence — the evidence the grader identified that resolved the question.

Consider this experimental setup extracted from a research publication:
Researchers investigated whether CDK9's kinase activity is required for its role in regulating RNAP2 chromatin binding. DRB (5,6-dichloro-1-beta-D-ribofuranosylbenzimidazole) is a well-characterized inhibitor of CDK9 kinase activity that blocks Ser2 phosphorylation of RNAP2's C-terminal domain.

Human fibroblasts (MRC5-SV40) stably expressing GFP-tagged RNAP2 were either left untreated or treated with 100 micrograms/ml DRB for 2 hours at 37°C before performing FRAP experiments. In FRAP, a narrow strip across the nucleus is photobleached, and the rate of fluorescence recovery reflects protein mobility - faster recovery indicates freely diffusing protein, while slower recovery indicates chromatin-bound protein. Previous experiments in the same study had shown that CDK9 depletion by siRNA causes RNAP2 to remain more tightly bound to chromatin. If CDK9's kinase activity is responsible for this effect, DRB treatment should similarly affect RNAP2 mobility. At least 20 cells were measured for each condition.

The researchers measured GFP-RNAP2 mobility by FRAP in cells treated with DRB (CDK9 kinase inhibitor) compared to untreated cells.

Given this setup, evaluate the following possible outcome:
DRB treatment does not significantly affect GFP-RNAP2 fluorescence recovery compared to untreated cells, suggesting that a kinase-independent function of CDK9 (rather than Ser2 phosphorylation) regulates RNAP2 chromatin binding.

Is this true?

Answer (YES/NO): NO